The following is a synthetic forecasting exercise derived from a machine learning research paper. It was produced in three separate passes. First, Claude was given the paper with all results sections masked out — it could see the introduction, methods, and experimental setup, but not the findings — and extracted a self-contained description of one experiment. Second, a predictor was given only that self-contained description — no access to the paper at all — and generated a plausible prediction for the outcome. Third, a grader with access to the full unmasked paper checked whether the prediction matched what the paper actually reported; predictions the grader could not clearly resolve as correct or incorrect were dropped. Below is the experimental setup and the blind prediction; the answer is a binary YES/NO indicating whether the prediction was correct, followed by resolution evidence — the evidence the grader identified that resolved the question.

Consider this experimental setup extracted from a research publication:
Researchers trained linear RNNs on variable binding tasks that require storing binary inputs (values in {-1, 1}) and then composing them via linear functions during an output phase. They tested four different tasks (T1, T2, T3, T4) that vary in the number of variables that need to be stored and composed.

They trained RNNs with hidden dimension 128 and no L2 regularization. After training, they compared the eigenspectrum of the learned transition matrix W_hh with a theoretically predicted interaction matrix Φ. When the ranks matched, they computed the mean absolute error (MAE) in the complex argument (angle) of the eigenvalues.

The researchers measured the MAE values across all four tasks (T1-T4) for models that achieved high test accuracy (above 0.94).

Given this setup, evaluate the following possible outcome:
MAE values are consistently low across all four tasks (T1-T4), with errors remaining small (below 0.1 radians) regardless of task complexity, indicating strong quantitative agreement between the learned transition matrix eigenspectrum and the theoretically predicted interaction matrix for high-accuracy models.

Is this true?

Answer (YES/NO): YES